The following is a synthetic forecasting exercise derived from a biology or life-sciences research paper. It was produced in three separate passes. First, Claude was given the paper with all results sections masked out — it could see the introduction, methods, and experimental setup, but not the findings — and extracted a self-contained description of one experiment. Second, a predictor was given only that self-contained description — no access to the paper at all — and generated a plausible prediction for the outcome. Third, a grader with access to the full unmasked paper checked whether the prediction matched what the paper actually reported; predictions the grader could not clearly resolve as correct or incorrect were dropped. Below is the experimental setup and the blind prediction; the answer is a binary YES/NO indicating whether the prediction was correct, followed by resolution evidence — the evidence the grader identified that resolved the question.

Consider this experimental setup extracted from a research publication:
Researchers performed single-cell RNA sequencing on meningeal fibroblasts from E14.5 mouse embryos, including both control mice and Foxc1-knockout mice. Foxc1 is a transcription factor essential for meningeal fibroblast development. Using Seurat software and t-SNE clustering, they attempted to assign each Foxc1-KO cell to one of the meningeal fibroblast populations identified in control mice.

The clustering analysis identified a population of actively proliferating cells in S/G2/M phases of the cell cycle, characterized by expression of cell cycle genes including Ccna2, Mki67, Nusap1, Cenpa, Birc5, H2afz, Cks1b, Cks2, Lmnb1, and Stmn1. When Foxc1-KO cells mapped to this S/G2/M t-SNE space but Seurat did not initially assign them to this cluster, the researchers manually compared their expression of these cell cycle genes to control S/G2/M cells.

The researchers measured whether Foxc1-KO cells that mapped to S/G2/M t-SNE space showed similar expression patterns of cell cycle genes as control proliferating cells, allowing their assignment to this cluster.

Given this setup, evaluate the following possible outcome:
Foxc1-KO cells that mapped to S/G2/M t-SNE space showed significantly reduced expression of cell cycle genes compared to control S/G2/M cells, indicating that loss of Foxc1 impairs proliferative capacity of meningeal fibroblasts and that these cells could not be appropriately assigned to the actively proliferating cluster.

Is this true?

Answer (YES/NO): NO